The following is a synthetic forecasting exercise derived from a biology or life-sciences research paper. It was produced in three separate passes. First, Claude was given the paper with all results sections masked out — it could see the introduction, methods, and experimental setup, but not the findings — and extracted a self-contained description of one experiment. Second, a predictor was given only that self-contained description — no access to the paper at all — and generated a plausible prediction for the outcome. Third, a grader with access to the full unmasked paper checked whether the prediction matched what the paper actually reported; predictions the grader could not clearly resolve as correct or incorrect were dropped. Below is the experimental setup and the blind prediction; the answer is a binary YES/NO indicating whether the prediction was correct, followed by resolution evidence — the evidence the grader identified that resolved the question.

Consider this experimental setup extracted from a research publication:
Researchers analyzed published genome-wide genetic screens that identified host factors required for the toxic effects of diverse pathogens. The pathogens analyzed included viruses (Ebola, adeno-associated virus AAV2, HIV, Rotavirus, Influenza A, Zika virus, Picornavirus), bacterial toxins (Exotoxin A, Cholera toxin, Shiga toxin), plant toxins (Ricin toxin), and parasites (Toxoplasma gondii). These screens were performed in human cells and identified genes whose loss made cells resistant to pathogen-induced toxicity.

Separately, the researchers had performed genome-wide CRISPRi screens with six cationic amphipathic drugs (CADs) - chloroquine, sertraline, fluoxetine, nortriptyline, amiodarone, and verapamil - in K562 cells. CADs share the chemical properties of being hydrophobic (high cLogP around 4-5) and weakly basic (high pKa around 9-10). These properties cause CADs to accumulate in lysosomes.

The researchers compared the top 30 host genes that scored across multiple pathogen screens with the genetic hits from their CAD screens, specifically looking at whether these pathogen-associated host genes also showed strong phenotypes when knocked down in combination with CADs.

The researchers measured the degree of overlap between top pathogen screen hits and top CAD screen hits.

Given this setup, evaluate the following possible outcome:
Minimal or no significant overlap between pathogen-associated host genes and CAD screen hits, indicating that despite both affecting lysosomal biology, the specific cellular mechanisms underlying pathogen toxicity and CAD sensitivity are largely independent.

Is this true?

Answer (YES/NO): NO